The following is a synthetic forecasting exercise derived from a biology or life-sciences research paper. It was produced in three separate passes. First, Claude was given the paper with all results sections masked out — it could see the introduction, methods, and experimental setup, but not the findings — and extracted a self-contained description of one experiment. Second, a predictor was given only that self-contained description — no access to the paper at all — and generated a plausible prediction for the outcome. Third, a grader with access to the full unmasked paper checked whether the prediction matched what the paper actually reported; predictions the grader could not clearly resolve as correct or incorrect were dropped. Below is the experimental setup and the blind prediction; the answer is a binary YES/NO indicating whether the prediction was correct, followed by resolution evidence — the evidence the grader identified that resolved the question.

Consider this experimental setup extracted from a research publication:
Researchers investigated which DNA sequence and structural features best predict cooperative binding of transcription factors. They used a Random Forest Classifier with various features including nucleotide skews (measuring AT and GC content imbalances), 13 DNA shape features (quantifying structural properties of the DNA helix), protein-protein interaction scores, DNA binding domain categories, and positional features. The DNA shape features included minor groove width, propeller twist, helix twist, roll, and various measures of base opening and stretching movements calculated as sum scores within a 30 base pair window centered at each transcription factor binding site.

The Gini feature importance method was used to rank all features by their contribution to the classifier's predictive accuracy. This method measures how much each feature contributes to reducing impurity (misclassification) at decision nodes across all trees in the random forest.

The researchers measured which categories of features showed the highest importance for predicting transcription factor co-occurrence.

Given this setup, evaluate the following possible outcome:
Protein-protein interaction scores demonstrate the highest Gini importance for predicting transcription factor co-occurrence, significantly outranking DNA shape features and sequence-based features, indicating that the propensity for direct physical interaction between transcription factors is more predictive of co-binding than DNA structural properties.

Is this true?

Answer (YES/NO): NO